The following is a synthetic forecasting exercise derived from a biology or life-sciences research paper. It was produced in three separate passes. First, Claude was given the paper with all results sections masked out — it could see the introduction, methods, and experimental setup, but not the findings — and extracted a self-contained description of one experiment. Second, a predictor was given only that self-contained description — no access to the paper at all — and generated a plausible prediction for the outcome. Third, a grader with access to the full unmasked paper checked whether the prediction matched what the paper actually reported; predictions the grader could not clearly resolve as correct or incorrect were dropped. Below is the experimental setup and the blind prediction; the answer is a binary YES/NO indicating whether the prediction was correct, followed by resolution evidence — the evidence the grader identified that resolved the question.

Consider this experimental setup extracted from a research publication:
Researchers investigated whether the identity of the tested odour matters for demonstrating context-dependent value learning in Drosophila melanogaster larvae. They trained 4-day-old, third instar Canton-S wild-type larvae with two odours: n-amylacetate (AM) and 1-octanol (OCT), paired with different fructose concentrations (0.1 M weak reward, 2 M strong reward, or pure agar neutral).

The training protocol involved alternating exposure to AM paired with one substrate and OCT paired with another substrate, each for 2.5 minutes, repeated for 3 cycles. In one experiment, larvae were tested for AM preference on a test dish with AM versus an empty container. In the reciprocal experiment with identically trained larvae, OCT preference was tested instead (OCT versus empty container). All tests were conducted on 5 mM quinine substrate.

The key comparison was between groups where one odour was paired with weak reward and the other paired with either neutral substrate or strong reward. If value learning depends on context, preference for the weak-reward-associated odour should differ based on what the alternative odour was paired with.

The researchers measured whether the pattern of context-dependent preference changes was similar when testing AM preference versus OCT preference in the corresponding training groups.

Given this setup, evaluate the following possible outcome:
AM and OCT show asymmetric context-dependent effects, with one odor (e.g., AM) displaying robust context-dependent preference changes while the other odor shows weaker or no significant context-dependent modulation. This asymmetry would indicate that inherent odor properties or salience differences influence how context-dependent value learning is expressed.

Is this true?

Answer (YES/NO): NO